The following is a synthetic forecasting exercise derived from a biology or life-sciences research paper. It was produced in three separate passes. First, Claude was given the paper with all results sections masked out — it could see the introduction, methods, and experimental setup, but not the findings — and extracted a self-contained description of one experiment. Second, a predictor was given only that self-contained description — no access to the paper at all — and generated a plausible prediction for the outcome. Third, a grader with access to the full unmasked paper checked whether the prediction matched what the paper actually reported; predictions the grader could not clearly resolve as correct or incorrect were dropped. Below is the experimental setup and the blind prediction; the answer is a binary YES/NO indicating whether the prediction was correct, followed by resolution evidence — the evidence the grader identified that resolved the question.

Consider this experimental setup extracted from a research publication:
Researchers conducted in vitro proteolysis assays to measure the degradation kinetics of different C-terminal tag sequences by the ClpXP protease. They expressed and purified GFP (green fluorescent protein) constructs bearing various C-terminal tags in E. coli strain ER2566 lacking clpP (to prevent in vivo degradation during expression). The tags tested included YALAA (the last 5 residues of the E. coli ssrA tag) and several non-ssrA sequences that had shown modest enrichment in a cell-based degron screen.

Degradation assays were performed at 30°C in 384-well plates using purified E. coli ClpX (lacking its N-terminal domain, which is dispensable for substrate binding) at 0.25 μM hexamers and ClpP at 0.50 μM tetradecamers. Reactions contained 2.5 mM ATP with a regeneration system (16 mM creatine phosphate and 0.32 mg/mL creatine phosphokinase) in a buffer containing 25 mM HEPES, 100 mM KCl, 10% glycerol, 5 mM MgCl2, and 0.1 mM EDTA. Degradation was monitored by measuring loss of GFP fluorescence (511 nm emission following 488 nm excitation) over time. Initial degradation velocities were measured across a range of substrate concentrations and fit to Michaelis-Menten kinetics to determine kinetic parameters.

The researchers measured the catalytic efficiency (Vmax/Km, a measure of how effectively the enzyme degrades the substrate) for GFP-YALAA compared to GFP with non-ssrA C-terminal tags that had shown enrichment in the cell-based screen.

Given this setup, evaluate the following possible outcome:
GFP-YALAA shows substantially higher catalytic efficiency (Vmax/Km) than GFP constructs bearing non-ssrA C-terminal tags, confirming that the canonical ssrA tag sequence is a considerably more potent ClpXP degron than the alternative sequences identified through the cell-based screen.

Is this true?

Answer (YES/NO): NO